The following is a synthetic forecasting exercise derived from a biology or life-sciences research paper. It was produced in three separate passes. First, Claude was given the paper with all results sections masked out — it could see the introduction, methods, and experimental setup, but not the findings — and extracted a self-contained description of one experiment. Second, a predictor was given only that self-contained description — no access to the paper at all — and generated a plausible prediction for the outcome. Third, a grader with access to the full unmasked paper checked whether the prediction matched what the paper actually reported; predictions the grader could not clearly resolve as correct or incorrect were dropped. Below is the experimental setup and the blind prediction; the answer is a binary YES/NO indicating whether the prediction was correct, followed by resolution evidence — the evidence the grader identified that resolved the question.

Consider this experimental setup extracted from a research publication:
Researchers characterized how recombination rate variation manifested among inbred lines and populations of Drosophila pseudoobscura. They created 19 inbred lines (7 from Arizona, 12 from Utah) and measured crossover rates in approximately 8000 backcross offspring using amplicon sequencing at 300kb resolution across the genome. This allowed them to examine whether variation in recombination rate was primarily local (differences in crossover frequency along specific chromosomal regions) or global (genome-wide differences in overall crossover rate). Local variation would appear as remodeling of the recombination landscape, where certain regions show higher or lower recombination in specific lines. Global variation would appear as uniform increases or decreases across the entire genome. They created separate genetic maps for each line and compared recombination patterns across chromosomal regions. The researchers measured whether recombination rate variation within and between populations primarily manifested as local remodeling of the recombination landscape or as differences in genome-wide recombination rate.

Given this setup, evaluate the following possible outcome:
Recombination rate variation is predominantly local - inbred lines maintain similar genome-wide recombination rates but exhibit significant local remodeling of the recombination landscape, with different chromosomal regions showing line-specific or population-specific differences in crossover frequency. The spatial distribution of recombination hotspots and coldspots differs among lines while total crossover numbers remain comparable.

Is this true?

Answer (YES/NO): NO